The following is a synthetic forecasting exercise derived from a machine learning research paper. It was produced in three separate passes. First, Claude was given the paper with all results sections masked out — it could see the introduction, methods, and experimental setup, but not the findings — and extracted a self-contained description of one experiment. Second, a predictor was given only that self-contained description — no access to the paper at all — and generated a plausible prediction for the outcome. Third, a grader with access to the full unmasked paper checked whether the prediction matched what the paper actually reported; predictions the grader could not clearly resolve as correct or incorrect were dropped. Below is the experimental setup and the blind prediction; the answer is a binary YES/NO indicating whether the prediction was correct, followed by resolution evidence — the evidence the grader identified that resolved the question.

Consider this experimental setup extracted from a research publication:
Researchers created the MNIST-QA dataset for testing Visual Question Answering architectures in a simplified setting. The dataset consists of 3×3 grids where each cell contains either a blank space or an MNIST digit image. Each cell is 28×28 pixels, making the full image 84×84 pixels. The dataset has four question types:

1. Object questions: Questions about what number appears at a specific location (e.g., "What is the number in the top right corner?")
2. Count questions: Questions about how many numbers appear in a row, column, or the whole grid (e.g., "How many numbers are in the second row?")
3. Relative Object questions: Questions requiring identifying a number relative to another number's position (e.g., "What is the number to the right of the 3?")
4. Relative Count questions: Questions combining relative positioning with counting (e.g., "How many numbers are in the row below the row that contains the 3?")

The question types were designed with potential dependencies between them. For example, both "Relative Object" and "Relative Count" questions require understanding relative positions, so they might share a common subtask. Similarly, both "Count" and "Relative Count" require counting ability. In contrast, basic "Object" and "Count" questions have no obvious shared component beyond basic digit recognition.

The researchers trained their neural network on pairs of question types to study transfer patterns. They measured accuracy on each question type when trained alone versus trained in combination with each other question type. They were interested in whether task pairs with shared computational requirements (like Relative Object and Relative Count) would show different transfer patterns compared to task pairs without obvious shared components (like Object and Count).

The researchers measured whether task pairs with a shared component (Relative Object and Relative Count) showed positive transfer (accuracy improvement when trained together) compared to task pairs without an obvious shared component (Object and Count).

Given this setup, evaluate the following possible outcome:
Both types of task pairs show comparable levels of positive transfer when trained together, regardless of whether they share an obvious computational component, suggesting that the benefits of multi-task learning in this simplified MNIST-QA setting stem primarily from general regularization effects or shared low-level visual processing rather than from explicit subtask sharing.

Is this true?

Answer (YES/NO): NO